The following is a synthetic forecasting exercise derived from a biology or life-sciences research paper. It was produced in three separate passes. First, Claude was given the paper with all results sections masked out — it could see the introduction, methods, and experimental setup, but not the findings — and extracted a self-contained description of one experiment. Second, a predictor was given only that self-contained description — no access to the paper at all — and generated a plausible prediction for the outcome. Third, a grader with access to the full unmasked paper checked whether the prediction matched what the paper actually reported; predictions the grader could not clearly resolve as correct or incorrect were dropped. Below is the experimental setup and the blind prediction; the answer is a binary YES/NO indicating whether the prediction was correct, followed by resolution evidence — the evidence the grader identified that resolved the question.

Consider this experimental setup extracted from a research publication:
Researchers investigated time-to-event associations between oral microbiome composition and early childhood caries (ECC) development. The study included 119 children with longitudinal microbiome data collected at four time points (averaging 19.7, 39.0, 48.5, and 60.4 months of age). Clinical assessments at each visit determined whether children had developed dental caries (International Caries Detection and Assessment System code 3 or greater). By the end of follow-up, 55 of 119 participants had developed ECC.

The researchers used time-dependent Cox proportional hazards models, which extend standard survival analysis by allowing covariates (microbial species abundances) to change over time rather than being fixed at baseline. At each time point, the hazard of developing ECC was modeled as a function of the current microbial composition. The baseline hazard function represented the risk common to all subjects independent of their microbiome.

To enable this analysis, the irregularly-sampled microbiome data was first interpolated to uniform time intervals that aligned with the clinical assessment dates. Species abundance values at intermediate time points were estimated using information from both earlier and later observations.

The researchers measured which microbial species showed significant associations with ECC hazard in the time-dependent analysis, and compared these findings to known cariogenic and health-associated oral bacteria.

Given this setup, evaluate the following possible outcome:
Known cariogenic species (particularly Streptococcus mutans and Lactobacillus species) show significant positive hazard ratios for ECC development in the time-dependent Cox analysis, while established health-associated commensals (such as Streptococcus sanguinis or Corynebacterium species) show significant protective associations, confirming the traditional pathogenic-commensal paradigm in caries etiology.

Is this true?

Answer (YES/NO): NO